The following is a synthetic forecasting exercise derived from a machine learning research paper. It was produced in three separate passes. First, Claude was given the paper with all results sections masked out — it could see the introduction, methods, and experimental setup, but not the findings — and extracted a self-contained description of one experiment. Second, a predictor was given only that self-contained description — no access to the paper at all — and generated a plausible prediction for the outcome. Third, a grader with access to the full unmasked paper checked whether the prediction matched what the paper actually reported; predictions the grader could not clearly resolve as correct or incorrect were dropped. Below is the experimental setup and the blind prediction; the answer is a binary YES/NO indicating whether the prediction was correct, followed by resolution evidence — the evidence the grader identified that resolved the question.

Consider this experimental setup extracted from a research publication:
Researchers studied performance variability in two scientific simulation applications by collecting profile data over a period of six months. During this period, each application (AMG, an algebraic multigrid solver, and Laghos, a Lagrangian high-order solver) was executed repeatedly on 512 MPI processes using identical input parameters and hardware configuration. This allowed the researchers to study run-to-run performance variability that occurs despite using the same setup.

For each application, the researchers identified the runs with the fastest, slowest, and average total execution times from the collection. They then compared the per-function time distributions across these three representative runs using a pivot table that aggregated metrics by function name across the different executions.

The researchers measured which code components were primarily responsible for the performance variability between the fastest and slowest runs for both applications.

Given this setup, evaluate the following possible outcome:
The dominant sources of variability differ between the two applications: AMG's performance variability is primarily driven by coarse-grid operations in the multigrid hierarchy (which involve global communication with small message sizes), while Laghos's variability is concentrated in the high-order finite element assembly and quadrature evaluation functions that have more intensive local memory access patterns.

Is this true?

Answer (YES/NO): NO